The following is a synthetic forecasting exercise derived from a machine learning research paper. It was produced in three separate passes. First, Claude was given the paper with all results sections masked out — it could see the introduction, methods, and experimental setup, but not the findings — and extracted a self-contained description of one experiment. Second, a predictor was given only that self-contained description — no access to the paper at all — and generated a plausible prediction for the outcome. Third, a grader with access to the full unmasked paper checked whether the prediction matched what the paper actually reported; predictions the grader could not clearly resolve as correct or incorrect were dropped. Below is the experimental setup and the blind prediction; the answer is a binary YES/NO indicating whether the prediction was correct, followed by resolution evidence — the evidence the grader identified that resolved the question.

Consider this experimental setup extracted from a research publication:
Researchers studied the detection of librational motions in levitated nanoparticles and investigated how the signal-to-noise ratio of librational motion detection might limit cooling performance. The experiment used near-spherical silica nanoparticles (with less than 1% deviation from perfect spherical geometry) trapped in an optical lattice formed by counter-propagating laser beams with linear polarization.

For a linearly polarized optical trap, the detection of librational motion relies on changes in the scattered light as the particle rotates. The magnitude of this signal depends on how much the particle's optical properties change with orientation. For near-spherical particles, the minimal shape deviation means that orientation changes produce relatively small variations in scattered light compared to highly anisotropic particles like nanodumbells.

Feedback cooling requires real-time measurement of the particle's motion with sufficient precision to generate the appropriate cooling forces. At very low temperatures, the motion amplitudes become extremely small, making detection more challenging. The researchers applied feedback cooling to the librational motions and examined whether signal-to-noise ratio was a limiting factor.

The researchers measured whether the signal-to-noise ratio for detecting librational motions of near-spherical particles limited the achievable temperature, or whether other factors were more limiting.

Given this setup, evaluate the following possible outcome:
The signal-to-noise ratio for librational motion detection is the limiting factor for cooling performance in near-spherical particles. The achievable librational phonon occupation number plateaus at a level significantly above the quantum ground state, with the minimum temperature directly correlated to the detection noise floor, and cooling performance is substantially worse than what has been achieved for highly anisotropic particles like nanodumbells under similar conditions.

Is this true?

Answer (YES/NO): NO